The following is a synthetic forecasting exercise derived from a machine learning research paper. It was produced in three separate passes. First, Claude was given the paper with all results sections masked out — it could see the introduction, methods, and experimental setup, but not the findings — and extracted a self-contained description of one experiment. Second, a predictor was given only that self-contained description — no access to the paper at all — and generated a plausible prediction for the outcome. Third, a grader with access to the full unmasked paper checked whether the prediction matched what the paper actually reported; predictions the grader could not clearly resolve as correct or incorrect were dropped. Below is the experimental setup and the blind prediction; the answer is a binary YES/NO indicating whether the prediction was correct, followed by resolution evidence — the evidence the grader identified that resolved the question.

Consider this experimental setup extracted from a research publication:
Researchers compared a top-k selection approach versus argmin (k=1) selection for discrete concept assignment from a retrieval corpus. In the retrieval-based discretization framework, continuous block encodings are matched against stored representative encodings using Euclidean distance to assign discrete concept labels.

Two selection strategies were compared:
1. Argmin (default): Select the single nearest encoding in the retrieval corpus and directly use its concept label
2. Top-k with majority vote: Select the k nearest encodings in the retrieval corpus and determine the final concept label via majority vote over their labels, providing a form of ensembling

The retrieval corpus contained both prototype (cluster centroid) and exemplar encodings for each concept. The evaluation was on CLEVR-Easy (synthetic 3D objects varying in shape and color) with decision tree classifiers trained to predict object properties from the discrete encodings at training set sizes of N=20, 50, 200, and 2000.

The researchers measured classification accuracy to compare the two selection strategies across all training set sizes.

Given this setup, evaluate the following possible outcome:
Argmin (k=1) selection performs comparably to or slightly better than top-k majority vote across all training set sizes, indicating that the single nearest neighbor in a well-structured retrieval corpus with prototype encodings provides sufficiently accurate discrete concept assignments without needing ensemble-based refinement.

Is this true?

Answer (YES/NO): YES